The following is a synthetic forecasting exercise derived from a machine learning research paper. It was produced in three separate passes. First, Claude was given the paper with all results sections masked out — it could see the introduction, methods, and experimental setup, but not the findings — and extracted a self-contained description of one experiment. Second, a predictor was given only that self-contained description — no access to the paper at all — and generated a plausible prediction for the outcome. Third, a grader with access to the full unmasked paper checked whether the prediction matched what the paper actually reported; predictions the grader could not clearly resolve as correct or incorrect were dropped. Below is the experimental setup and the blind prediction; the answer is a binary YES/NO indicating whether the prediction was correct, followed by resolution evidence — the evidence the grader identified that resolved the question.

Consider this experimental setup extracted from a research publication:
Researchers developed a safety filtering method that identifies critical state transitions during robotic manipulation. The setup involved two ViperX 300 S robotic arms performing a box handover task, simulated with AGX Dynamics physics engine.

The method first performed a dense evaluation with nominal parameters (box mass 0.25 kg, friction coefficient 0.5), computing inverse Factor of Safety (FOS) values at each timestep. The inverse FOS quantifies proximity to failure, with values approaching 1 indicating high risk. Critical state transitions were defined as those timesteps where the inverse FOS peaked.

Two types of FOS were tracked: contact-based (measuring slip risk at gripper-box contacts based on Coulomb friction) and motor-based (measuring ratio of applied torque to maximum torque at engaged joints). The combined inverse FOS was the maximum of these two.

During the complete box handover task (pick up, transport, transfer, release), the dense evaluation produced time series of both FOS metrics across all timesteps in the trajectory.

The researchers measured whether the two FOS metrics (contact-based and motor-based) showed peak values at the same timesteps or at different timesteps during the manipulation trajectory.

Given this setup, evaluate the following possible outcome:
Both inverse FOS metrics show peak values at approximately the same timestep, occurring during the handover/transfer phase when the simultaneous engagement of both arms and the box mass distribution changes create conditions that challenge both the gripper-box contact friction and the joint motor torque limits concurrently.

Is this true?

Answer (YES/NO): NO